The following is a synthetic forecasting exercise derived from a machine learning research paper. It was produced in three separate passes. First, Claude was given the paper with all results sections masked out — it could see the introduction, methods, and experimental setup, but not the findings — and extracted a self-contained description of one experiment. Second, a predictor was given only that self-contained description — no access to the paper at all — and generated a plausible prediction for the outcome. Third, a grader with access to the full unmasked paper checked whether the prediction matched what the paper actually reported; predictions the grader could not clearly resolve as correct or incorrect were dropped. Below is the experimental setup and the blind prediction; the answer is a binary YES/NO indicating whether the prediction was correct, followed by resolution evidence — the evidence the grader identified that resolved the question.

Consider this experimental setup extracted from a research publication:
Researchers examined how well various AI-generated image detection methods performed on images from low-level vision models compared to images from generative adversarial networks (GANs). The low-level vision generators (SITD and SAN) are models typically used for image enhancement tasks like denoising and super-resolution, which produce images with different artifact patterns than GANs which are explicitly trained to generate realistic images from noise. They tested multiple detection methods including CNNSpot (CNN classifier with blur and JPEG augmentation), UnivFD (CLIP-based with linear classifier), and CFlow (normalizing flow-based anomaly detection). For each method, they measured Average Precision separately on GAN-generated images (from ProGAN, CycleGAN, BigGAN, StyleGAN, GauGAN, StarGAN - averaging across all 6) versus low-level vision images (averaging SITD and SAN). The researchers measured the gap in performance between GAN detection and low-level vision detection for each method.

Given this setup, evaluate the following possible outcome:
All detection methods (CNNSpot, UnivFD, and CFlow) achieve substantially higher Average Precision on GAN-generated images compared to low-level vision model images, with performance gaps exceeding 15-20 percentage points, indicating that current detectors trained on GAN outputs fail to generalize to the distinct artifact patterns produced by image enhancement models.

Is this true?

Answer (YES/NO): NO